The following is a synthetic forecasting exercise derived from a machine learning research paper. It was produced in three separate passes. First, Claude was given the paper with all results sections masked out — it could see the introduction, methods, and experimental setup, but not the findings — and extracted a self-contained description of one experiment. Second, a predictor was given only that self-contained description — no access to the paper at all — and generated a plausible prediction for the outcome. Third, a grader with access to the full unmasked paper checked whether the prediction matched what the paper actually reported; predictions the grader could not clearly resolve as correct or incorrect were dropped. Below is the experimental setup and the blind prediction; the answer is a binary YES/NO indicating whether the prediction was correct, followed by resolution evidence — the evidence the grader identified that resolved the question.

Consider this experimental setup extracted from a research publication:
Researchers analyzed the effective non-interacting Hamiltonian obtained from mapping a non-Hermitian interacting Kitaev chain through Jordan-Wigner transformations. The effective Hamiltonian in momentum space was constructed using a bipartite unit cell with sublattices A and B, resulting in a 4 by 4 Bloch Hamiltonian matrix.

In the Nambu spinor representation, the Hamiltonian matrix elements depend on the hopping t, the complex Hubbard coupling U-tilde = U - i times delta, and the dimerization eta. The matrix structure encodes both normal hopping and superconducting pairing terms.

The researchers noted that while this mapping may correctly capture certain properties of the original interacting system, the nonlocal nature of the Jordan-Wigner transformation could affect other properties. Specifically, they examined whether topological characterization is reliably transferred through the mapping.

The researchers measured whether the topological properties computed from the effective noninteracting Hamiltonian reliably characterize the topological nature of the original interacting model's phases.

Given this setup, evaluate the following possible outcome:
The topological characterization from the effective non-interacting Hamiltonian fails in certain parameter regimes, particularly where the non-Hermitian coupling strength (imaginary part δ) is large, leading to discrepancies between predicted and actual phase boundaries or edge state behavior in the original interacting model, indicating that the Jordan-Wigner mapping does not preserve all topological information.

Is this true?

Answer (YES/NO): NO